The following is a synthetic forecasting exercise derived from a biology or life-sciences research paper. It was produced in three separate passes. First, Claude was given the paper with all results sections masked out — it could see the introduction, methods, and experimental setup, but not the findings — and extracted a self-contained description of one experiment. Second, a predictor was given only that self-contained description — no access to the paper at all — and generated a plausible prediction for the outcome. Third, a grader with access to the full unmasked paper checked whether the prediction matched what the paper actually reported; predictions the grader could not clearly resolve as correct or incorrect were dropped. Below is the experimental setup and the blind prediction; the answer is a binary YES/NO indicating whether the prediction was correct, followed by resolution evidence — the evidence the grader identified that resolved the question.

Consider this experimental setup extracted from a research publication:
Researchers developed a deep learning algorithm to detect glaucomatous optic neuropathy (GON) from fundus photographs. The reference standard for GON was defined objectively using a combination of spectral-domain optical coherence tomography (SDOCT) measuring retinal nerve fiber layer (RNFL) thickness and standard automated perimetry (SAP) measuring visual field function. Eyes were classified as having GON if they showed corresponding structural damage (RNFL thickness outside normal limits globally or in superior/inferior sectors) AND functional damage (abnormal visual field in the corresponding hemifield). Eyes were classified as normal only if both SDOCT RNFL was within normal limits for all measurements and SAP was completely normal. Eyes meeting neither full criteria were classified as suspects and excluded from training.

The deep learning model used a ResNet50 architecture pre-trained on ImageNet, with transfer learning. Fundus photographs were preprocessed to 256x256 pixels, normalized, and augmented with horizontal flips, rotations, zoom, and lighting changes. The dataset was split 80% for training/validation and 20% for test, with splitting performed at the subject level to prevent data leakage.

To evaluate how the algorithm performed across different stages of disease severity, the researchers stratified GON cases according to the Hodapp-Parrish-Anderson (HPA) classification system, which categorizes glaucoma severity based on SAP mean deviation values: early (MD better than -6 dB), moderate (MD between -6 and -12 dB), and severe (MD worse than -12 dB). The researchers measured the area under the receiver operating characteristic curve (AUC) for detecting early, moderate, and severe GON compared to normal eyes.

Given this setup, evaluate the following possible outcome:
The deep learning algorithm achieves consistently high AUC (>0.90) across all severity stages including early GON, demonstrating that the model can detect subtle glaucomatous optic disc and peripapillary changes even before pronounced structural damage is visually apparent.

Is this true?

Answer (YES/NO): NO